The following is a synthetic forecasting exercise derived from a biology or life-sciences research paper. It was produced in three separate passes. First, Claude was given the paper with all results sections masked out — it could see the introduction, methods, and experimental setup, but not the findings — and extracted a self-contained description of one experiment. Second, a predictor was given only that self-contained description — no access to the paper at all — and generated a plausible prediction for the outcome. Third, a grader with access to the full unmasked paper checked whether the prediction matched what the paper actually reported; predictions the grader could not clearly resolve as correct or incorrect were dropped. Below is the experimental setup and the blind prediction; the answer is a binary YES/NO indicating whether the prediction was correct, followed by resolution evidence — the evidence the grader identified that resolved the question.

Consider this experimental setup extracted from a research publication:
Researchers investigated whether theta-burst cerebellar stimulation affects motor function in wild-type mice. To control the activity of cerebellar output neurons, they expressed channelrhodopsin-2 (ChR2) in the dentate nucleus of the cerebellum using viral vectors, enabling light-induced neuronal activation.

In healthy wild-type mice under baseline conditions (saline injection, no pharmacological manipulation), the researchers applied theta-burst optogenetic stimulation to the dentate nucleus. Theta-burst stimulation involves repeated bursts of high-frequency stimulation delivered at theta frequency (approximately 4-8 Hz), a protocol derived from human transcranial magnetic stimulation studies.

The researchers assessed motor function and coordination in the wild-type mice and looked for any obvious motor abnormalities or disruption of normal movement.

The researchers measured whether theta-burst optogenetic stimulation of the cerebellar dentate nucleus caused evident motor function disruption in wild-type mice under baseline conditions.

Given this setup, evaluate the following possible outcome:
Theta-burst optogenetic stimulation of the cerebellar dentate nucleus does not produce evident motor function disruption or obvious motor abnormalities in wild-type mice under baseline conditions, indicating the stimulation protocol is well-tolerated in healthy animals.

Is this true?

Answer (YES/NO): YES